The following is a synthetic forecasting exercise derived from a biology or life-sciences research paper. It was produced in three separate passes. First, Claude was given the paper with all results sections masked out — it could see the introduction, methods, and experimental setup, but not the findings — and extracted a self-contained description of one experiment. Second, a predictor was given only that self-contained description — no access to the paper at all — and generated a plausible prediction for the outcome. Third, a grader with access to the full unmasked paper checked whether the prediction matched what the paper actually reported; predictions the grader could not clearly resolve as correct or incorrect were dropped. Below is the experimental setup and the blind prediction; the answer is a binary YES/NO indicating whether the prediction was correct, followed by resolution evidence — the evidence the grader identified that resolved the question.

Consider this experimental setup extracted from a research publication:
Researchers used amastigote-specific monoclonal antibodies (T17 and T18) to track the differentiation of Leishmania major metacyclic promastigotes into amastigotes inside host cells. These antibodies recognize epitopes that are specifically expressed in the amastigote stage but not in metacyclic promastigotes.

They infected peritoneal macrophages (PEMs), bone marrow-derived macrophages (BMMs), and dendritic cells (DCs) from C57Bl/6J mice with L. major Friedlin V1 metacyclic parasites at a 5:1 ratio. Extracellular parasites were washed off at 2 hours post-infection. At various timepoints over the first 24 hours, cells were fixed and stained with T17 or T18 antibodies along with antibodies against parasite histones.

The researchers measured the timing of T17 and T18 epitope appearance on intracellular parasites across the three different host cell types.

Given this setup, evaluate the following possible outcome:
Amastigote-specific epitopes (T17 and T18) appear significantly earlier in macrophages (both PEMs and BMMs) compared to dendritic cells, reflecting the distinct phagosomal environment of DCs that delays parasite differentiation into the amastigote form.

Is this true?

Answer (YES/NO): NO